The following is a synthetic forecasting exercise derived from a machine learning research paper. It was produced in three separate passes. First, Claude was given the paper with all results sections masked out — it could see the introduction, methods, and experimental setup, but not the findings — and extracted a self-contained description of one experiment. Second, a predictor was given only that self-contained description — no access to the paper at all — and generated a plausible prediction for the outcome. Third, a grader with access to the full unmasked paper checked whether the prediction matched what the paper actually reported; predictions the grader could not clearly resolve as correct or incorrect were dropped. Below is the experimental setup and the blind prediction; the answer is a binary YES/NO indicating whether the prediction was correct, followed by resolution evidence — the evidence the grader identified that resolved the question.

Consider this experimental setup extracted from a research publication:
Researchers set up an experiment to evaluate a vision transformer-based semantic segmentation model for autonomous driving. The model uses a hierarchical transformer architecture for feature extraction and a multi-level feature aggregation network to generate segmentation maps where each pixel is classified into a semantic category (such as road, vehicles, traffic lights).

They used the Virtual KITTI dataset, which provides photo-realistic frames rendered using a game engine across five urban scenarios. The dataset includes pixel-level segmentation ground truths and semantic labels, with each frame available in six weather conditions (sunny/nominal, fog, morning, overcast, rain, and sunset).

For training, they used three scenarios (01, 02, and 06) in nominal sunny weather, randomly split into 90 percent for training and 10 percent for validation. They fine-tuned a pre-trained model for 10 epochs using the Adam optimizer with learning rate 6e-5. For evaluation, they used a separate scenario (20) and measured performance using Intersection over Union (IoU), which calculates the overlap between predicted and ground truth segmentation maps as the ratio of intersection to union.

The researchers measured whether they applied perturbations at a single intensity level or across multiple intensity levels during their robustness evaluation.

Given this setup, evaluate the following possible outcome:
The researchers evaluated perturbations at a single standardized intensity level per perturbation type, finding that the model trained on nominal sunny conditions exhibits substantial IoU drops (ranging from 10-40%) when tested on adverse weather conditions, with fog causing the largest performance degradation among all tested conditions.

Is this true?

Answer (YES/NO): NO